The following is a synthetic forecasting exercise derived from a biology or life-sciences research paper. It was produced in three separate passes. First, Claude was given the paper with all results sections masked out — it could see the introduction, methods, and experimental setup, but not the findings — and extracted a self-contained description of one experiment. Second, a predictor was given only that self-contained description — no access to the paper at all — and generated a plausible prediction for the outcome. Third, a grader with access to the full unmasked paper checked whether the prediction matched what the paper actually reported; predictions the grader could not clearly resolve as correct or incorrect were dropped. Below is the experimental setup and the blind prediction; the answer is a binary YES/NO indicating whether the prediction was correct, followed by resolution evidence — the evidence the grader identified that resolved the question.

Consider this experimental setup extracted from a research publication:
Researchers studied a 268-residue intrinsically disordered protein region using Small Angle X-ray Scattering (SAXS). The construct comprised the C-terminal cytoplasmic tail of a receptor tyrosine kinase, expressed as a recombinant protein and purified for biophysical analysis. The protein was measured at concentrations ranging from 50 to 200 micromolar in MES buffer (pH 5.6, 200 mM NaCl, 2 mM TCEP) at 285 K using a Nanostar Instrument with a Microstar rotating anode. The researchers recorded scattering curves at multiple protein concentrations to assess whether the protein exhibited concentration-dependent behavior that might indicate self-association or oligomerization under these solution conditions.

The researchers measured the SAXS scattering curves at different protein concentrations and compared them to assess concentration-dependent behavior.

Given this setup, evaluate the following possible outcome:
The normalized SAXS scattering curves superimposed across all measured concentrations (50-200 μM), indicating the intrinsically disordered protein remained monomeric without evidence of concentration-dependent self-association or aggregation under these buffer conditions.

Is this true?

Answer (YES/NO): YES